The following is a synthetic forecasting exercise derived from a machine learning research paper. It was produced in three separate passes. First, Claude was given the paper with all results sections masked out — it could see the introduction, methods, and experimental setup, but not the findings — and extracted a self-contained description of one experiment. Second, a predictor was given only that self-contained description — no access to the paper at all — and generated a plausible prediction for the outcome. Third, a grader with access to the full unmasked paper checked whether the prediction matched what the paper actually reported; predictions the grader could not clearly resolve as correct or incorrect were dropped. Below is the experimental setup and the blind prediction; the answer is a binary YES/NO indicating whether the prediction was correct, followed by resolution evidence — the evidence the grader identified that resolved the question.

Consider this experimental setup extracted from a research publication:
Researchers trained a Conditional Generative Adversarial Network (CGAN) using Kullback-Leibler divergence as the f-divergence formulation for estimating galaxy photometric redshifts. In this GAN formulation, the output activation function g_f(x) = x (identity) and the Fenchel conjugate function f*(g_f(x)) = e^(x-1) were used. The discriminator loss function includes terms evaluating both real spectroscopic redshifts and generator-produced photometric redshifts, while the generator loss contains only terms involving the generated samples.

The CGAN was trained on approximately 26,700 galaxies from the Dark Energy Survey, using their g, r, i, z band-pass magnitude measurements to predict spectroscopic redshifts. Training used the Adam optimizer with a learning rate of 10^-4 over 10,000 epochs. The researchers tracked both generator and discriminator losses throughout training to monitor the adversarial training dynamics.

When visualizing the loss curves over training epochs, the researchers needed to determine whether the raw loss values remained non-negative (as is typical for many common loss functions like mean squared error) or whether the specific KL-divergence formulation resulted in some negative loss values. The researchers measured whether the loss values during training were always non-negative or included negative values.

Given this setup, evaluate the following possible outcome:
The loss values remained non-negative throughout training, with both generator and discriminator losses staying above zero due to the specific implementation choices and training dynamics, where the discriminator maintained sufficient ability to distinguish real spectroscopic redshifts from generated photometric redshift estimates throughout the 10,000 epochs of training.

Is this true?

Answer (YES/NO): NO